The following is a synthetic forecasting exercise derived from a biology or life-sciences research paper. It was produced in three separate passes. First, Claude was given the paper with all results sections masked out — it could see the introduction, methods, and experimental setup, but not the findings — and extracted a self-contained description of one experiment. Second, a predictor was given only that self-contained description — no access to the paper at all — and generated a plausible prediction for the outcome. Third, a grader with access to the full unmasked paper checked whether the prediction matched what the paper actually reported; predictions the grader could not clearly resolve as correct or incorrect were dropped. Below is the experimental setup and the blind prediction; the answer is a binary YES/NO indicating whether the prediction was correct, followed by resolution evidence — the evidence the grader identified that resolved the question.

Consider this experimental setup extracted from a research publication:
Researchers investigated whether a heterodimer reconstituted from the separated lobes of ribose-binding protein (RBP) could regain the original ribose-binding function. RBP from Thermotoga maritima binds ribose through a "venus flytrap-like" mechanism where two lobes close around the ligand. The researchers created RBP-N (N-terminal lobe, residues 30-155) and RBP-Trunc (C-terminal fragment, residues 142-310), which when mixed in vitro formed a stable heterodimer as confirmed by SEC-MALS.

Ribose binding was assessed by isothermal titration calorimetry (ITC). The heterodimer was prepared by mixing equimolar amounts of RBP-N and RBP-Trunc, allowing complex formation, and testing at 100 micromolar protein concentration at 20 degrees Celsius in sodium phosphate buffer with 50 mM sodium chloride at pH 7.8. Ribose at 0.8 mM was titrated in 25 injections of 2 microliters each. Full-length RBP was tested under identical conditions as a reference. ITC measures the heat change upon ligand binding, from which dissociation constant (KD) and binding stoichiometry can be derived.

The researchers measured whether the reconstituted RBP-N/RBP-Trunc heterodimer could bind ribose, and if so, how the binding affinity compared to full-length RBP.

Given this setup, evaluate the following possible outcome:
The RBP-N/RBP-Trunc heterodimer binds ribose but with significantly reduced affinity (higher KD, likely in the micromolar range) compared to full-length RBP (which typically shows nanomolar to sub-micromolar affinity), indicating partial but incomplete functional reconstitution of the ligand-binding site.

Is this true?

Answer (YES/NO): NO